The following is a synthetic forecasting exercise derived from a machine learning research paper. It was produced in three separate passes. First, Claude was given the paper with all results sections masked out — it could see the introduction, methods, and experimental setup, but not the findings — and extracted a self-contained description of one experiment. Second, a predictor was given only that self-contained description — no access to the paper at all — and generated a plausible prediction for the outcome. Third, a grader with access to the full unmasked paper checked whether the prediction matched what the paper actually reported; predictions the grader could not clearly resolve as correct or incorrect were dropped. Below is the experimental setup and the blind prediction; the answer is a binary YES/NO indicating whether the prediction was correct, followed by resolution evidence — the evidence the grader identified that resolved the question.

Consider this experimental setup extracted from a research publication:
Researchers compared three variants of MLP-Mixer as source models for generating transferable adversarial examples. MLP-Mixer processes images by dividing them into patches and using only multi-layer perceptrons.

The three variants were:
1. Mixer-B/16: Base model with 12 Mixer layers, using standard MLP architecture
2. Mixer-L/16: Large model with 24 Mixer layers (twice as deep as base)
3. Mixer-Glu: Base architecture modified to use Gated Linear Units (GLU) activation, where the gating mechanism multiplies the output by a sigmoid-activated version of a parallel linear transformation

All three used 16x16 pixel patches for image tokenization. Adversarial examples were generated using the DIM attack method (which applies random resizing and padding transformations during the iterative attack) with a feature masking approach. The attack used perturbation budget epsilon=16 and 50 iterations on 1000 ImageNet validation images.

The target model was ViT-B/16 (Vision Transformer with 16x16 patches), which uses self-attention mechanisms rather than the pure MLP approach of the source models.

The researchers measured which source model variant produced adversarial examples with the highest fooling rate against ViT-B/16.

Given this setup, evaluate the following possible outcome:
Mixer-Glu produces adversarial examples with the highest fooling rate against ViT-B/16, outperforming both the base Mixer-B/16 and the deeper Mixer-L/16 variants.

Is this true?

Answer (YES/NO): YES